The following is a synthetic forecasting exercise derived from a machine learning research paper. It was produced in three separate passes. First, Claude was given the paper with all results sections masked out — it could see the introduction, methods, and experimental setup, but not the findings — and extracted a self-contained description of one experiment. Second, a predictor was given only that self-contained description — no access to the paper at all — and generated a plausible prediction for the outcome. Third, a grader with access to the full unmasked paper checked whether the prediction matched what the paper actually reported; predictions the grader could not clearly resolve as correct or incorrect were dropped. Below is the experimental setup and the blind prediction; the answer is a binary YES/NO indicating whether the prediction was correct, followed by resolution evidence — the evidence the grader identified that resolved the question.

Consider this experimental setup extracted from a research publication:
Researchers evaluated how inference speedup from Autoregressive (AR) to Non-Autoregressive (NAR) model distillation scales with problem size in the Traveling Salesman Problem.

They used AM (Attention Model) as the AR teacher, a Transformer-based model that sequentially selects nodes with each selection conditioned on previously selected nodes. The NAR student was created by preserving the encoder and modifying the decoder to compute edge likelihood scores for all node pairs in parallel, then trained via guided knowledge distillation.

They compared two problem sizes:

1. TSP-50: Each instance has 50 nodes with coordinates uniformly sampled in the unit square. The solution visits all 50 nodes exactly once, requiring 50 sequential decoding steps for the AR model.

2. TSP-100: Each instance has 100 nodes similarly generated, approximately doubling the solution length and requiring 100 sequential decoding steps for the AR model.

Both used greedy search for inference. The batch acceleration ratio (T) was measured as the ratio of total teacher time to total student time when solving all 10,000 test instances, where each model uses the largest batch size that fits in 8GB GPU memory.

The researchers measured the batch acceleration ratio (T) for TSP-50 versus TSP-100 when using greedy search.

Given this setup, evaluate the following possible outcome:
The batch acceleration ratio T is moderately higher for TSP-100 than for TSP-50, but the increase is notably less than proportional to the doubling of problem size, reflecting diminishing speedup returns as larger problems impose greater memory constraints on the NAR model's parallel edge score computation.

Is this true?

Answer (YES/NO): NO